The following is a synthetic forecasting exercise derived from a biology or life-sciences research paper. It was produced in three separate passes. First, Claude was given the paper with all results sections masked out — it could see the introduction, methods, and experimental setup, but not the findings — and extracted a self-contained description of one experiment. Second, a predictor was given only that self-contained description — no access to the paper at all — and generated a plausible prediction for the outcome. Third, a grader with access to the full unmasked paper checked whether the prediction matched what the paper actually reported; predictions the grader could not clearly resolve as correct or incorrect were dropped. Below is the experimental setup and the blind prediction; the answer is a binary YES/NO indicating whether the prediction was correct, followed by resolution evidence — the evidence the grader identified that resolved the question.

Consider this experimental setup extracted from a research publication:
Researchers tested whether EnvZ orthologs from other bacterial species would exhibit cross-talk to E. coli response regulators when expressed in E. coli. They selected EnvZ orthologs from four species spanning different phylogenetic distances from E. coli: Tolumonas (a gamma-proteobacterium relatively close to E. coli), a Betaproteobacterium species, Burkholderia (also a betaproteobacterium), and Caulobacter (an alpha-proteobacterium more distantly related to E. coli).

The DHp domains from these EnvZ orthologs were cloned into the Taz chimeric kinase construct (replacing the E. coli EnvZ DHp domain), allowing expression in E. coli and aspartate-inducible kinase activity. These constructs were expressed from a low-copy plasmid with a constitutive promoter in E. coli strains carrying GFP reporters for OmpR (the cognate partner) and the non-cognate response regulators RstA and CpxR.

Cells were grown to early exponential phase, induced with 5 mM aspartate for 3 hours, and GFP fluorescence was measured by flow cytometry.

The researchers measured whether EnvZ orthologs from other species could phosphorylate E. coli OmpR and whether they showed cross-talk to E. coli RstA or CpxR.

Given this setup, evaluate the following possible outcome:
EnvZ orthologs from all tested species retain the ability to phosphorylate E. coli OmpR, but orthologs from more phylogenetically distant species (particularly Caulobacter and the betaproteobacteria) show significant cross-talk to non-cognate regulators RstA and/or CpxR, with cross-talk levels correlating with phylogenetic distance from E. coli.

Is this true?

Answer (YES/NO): NO